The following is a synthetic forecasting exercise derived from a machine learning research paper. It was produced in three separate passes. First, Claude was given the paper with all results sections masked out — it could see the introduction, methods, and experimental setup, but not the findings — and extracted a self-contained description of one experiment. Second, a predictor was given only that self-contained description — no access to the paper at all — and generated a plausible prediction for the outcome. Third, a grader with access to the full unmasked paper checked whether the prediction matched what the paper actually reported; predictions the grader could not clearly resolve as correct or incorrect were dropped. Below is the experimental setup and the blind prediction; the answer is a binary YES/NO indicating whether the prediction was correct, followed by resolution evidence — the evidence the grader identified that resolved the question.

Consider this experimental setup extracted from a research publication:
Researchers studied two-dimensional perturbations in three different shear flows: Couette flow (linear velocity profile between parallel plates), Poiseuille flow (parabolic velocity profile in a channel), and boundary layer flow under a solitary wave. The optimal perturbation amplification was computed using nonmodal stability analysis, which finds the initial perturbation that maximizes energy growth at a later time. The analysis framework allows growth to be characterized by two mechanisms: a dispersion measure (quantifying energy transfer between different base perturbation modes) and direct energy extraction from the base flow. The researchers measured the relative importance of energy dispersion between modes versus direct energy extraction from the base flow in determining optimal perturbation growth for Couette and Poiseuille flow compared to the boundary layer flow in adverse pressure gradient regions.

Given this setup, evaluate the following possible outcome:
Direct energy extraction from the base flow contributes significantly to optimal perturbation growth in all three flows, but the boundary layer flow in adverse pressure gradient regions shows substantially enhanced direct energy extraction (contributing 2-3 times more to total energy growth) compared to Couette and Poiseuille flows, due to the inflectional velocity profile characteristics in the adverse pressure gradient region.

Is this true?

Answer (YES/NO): NO